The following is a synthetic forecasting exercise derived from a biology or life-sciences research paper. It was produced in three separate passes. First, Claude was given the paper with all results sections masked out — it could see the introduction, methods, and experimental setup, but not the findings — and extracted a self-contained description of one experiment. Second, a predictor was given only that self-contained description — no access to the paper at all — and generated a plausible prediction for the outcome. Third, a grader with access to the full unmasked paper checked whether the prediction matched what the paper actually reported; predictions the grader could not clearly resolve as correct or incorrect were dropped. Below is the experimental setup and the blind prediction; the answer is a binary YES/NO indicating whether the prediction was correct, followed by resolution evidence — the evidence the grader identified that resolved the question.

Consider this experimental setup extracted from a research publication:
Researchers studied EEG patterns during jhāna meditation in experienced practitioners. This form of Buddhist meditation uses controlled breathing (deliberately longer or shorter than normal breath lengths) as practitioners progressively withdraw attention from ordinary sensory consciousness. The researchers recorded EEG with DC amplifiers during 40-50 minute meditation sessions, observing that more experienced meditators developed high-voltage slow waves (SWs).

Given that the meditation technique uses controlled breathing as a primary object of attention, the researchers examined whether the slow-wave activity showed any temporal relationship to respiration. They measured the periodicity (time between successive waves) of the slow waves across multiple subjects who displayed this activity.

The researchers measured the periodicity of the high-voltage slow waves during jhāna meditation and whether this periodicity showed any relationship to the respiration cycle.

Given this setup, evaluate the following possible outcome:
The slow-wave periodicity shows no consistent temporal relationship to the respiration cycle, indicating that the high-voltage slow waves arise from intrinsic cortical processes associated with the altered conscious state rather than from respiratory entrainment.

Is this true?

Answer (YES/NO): NO